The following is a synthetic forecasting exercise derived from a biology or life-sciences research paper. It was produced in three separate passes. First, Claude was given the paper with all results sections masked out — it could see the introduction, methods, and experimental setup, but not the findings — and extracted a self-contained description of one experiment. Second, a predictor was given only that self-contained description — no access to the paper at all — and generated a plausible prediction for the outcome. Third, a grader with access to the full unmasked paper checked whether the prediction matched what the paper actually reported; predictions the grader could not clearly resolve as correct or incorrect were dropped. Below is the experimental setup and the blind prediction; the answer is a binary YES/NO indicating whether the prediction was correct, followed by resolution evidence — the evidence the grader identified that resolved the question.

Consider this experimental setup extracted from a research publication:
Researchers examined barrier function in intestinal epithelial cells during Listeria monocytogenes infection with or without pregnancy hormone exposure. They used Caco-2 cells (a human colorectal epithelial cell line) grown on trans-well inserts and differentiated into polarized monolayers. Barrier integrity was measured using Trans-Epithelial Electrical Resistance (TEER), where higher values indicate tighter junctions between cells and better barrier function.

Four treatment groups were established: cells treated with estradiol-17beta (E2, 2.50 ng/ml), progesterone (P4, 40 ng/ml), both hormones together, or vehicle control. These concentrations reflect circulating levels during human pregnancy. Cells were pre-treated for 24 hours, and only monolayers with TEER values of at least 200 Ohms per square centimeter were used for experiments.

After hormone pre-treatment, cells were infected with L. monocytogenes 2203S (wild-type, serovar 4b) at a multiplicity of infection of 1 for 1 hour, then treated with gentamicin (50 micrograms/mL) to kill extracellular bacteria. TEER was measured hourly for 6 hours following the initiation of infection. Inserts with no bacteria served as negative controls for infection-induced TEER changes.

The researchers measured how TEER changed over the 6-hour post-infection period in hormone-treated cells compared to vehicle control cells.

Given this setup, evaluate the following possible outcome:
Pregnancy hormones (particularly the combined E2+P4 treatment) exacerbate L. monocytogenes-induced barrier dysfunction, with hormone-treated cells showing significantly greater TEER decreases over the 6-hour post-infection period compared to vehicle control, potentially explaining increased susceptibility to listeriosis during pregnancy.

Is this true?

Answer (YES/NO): NO